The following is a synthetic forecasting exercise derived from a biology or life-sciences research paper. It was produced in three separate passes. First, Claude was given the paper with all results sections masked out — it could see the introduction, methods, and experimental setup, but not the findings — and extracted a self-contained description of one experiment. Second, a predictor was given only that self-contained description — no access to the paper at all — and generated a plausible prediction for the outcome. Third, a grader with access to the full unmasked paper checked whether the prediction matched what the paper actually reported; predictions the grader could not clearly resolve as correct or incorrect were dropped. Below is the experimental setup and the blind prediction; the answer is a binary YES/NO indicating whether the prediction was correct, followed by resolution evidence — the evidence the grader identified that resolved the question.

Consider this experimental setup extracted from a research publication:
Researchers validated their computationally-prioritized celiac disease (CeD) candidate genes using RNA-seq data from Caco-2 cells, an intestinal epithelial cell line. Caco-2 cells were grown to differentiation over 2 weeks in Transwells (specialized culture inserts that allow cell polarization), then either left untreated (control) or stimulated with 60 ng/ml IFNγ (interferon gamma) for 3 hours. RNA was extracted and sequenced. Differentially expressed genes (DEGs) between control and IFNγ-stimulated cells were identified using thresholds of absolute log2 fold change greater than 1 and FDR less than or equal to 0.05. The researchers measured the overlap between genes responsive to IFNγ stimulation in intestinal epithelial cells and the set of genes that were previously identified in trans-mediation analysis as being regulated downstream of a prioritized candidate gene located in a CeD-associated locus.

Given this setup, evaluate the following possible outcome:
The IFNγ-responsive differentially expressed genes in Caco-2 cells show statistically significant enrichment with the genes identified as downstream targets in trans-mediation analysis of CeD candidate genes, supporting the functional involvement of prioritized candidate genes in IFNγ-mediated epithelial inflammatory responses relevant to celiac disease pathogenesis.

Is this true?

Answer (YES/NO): YES